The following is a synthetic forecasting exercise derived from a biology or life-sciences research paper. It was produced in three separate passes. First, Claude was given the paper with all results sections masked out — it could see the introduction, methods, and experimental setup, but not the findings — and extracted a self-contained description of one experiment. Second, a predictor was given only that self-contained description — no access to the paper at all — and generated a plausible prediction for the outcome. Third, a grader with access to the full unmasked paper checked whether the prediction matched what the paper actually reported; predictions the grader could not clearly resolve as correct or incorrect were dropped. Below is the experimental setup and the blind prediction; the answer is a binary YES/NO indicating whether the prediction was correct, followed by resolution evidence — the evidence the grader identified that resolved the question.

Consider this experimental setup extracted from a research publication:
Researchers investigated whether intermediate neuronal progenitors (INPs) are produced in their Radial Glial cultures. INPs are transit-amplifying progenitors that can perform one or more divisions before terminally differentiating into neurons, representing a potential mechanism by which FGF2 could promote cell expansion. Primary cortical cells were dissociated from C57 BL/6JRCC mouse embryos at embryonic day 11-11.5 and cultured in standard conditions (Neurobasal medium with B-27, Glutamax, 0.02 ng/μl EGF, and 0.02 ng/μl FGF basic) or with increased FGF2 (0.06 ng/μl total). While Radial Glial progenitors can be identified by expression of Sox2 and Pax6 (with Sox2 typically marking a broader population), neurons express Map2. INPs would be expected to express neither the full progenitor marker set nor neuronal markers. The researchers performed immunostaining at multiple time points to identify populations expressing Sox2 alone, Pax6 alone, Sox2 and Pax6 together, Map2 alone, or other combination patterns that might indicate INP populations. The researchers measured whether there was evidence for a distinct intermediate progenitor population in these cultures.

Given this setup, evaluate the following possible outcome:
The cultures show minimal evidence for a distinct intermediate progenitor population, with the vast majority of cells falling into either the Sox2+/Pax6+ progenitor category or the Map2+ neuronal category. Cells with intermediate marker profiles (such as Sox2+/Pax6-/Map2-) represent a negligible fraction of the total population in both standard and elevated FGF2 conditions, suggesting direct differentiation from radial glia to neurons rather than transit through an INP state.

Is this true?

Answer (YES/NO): YES